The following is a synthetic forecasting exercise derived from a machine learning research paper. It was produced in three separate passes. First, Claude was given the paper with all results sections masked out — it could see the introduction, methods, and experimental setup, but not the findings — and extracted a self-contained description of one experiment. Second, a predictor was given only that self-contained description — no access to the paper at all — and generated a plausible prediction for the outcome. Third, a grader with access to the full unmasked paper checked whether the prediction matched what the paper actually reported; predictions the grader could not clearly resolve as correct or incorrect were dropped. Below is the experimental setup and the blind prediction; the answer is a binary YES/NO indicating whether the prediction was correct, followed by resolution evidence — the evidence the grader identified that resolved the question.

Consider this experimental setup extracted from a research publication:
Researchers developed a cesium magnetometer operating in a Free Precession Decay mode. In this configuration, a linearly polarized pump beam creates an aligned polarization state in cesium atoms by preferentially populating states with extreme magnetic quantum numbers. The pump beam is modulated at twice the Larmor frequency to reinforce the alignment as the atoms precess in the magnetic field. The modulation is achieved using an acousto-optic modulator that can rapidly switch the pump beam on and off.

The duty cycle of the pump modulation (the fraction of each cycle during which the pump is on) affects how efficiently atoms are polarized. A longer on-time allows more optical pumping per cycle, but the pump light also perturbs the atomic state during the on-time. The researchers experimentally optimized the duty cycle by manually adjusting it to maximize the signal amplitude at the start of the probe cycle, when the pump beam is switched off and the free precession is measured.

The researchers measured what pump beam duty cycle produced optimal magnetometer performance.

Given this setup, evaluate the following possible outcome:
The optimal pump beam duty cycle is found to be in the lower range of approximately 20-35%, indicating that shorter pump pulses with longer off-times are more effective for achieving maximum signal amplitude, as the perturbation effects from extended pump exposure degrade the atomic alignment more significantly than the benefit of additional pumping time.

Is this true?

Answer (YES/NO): YES